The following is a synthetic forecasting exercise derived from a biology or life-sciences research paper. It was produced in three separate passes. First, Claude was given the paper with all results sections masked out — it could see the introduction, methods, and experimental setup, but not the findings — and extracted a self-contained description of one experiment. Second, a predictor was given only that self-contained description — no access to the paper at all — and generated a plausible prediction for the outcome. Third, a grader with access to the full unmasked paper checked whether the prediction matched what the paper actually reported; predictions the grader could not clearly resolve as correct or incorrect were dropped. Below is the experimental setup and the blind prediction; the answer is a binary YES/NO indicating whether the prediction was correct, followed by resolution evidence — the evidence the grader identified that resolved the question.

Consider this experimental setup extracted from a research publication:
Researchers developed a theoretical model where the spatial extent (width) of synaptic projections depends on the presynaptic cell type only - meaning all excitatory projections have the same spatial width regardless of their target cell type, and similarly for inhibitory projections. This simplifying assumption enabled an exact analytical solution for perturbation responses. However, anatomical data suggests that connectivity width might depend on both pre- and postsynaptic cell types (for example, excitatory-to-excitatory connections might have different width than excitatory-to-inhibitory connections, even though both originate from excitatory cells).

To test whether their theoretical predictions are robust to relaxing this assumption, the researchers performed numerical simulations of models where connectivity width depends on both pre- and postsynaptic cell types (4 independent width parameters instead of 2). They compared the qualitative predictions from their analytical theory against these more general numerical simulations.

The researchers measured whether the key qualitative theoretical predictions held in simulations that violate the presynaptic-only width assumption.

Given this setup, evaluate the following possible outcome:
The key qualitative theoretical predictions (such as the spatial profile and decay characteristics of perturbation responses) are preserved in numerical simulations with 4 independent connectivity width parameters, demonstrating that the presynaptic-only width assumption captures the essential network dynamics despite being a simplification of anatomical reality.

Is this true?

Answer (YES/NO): YES